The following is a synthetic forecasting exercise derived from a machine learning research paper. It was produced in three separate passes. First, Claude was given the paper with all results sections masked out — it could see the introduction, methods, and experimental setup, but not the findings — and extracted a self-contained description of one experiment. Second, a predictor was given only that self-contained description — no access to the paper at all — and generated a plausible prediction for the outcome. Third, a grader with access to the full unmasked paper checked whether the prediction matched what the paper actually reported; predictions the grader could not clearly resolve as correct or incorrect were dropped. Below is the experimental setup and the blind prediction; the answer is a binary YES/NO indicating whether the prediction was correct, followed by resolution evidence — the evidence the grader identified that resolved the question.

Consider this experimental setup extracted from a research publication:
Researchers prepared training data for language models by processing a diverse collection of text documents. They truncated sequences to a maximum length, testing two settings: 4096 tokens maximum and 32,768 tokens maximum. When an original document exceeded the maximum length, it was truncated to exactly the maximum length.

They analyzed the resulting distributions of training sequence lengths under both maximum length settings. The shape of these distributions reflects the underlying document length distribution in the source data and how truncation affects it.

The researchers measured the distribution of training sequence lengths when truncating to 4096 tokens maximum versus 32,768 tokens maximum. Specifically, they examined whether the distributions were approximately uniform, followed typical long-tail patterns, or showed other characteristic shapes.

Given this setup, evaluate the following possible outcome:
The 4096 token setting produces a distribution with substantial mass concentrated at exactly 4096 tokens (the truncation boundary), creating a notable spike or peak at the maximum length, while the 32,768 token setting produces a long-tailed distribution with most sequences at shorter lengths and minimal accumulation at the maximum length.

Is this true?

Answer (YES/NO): NO